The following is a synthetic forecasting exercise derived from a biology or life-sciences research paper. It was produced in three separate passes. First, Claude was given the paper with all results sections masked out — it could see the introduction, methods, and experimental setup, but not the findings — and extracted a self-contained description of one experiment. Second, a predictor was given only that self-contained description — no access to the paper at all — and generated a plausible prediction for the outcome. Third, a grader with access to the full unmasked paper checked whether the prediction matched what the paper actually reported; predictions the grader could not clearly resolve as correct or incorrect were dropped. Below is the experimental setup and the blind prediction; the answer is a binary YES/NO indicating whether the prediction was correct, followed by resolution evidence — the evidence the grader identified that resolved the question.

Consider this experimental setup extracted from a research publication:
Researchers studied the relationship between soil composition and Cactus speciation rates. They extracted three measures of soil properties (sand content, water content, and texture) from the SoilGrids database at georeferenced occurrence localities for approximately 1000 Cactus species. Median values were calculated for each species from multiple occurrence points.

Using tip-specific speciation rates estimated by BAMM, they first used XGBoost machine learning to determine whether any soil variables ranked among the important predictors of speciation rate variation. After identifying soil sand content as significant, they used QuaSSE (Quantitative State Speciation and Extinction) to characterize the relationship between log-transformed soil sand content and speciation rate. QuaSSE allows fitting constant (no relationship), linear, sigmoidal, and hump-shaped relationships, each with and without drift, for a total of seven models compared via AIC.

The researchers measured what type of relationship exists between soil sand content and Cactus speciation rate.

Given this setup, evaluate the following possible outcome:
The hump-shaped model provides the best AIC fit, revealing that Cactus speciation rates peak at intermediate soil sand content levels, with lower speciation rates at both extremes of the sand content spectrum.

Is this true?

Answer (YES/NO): YES